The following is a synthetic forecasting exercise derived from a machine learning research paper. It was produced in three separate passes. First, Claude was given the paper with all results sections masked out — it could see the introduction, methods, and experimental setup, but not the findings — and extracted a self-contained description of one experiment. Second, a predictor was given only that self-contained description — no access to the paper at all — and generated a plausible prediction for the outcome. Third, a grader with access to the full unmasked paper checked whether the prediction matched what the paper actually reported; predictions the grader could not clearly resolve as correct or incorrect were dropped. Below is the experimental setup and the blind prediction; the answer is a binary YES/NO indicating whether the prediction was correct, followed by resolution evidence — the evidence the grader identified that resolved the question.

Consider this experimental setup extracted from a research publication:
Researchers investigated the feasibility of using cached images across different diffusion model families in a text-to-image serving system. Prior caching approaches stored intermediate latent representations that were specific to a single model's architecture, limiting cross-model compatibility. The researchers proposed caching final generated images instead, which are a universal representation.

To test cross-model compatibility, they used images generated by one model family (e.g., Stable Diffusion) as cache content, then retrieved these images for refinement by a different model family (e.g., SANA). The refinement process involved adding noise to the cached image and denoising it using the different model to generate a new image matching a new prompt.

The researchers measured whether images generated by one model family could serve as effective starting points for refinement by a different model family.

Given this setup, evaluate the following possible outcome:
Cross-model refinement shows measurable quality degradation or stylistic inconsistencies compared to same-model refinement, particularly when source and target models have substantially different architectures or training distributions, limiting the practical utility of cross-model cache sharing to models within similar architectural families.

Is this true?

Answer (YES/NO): NO